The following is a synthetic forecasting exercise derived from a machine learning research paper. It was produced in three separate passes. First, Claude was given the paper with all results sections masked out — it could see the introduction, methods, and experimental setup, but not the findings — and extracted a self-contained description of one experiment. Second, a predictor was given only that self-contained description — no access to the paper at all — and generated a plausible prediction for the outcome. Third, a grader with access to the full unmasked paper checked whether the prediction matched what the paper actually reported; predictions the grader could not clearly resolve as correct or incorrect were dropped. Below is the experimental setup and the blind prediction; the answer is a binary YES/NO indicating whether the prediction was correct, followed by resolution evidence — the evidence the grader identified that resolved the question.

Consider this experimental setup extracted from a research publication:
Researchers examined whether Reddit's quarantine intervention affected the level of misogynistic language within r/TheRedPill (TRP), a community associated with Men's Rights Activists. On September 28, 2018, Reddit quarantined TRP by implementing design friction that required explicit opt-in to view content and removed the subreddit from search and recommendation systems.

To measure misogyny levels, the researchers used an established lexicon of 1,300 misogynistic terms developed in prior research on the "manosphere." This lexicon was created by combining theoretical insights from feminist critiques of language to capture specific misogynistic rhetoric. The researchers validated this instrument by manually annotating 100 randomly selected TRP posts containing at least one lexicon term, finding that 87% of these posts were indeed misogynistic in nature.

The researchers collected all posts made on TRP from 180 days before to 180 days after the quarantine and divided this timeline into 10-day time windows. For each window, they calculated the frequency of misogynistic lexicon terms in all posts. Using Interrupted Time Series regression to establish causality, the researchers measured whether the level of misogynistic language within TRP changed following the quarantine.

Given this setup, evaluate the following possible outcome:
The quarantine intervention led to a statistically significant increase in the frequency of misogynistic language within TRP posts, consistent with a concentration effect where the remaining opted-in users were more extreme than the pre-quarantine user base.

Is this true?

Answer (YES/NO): NO